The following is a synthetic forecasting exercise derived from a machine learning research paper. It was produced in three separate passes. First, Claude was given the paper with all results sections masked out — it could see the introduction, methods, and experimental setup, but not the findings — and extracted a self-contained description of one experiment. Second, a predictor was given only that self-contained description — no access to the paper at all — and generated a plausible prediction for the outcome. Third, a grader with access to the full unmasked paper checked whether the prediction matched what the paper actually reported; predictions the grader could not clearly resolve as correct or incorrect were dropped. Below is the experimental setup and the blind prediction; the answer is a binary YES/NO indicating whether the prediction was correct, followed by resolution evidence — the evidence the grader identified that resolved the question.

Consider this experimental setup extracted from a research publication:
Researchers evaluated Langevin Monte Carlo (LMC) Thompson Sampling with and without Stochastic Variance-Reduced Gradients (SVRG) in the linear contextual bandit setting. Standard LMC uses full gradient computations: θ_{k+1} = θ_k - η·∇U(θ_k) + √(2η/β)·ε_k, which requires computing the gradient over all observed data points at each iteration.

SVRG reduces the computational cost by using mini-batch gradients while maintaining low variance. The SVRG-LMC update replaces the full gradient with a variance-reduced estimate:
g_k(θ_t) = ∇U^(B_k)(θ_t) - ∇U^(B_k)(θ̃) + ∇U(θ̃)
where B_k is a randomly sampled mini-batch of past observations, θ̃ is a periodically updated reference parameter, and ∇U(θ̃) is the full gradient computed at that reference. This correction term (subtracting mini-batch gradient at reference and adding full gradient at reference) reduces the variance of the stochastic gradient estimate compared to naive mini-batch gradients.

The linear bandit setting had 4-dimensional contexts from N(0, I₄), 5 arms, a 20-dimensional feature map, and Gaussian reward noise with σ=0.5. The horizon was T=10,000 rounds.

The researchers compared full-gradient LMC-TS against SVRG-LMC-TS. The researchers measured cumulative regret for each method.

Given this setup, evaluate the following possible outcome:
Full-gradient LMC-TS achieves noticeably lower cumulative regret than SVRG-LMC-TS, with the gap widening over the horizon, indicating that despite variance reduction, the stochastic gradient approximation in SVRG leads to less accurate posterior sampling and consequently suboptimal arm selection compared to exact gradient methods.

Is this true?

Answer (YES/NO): NO